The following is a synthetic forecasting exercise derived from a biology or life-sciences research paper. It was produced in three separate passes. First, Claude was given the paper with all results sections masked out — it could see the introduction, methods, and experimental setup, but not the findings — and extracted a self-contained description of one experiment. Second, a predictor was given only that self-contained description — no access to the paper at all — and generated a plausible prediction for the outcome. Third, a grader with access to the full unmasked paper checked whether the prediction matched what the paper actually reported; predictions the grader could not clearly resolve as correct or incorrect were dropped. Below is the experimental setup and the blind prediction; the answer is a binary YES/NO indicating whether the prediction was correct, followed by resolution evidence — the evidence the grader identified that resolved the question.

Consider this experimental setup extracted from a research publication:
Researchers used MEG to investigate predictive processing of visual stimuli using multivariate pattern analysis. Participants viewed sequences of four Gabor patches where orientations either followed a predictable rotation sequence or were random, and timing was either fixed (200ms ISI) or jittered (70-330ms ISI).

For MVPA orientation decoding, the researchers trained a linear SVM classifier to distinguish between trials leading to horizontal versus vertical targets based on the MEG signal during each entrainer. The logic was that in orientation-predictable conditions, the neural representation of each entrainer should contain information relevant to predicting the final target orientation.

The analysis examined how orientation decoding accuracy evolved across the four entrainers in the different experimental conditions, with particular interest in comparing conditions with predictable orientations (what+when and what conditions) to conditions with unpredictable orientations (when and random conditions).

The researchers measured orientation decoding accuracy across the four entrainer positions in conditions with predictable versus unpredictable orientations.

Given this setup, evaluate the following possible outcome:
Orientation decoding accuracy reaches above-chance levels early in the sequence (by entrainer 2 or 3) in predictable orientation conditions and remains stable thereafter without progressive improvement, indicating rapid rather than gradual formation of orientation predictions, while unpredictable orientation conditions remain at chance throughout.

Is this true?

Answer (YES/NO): NO